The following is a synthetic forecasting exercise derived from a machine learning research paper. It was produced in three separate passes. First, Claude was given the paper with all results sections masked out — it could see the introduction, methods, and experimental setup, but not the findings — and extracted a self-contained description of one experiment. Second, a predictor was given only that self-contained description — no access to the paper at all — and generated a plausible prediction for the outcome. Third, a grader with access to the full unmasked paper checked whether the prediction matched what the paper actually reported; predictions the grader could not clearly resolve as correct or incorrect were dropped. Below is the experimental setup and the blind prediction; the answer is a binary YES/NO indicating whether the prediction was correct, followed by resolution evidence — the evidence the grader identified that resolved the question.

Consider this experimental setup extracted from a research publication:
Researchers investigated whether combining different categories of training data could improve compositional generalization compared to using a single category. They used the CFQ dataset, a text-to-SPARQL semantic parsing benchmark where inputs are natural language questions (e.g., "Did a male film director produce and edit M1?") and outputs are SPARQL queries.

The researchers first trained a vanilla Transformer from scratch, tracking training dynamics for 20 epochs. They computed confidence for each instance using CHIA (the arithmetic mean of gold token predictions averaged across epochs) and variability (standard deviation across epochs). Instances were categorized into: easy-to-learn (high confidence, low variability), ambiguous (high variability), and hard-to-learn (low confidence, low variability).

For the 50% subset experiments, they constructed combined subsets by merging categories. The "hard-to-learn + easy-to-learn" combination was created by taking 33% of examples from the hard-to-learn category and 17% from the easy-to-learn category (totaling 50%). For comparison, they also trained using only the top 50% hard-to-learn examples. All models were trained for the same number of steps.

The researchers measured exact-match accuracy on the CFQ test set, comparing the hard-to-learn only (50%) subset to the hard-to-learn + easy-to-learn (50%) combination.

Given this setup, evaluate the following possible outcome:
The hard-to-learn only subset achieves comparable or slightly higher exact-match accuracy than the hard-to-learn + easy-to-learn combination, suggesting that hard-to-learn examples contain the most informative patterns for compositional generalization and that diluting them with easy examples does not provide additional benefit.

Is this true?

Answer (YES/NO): NO